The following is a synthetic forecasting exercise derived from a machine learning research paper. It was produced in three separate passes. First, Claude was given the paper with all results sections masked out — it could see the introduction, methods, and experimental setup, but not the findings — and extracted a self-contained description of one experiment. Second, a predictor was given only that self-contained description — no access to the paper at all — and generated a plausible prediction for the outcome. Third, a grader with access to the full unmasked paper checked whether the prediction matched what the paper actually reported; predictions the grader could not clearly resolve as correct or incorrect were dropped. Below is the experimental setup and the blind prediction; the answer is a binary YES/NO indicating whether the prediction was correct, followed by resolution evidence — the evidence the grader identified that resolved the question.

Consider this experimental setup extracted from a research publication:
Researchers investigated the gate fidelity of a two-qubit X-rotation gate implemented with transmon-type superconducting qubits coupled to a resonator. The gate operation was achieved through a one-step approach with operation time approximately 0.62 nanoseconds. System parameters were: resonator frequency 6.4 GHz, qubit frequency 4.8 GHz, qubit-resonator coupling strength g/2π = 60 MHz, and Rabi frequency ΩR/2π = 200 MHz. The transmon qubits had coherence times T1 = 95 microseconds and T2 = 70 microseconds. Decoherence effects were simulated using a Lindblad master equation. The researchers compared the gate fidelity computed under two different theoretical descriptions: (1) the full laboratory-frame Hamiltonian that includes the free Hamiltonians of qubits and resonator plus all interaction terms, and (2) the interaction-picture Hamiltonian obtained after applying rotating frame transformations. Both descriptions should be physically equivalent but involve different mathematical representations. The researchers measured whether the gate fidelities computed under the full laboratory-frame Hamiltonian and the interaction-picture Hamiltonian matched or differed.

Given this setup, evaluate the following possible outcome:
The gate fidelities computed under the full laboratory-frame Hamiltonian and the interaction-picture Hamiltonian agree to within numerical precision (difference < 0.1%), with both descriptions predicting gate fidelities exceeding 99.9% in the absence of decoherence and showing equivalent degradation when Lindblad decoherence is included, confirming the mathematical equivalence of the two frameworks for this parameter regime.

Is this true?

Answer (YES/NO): NO